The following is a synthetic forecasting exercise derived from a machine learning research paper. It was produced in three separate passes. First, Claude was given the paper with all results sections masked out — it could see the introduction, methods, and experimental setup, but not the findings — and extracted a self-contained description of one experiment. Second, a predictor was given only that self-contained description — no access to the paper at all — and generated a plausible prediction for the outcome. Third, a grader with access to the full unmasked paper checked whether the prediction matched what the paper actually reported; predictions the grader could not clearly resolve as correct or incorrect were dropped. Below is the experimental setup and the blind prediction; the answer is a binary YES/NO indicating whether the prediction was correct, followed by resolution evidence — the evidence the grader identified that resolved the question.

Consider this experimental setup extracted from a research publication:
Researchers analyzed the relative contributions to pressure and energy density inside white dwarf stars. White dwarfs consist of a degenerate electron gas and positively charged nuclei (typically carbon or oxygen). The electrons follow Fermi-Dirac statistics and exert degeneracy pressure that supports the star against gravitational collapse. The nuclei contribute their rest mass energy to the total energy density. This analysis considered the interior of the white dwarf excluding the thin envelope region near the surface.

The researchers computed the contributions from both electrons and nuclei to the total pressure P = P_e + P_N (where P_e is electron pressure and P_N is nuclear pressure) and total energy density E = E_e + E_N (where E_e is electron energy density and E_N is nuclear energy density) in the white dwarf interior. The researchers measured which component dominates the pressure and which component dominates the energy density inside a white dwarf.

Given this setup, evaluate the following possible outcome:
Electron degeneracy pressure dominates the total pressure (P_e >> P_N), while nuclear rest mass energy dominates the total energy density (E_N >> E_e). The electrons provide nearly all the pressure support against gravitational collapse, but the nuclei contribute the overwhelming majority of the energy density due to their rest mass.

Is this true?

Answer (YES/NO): YES